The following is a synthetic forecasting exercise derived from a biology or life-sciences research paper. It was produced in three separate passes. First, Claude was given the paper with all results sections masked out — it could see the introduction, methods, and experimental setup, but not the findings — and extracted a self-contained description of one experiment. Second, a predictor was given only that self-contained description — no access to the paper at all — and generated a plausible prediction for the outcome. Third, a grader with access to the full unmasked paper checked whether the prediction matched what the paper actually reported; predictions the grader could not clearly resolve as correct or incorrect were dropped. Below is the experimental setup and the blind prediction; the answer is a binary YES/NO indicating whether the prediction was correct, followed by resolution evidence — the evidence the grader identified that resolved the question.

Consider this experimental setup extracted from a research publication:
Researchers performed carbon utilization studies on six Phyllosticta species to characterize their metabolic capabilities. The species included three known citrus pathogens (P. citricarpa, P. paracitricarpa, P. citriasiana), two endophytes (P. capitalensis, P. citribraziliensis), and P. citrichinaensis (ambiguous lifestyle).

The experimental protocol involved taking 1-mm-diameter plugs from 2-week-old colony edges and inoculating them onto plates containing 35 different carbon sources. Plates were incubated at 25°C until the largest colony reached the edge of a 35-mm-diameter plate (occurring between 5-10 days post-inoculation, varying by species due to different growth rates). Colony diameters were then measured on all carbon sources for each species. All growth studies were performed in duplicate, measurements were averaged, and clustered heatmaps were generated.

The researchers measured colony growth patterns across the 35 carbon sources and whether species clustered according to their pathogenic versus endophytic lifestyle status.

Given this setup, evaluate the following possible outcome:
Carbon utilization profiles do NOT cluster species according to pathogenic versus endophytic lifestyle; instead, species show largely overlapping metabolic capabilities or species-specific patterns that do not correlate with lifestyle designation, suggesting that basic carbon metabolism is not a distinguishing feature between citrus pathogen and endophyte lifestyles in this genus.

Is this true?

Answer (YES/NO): NO